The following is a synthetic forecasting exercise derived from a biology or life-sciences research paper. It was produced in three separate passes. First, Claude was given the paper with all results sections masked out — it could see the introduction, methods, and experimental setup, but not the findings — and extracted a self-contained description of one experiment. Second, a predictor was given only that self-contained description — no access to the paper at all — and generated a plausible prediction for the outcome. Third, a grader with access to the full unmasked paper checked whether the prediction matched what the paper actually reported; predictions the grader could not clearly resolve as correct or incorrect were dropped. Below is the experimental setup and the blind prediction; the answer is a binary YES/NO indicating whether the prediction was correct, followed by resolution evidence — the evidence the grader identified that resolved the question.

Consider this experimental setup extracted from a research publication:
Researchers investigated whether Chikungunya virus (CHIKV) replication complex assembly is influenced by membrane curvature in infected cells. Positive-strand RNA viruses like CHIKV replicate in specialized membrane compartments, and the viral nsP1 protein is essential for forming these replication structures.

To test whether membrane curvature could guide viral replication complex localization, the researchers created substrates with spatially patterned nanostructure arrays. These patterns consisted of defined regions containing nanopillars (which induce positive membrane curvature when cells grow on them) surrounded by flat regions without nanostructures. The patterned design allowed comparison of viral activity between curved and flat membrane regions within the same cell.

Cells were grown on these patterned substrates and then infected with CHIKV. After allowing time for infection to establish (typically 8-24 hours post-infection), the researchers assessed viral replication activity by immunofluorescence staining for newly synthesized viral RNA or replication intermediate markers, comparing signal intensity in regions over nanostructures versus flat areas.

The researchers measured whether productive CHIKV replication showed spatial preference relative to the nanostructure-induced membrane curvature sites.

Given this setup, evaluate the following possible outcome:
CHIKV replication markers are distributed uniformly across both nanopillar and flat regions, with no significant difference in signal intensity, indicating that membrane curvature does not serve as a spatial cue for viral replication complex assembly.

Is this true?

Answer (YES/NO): NO